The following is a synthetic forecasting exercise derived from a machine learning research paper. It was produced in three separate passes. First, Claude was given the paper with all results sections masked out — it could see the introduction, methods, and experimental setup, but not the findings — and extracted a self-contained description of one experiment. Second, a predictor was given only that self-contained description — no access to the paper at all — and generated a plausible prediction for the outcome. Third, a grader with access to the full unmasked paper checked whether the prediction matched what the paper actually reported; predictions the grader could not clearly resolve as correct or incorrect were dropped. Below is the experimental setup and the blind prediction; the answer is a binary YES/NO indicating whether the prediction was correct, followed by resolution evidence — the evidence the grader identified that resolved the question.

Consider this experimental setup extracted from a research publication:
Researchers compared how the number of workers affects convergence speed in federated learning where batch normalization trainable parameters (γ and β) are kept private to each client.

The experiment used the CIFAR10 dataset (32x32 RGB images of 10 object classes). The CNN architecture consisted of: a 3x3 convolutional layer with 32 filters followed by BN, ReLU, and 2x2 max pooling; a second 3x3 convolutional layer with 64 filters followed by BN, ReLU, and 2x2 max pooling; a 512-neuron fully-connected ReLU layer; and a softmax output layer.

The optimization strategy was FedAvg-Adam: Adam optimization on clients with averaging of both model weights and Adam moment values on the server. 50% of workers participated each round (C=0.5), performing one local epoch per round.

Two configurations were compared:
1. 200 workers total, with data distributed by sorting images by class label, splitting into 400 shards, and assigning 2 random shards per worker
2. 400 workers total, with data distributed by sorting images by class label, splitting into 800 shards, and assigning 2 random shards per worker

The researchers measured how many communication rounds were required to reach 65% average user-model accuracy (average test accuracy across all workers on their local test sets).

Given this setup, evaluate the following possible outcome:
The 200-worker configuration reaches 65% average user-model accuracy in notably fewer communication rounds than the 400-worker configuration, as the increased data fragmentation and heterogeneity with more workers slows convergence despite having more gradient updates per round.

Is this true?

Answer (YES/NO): NO